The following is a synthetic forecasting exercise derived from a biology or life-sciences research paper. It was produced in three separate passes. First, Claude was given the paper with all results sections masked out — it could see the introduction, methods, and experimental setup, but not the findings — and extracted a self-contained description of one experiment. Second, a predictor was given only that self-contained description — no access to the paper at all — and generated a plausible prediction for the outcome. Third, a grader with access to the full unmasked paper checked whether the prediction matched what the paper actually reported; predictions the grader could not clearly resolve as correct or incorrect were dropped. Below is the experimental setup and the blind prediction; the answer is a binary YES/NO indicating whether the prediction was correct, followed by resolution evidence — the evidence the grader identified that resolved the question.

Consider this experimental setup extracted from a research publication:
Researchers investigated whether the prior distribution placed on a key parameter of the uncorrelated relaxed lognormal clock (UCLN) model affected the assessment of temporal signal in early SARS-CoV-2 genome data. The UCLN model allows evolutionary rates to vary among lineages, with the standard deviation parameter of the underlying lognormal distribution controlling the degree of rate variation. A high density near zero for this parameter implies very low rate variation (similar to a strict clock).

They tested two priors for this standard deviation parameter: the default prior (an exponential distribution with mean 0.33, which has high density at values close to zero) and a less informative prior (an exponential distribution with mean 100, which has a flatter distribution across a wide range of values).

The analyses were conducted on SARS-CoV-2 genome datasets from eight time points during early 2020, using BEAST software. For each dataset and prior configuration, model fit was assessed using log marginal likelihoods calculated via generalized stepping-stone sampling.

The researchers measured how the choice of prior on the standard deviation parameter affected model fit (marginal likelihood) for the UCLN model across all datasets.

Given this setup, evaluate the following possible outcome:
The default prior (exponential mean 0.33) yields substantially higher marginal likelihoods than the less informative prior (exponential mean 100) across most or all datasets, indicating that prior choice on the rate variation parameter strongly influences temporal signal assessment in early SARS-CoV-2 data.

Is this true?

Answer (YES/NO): NO